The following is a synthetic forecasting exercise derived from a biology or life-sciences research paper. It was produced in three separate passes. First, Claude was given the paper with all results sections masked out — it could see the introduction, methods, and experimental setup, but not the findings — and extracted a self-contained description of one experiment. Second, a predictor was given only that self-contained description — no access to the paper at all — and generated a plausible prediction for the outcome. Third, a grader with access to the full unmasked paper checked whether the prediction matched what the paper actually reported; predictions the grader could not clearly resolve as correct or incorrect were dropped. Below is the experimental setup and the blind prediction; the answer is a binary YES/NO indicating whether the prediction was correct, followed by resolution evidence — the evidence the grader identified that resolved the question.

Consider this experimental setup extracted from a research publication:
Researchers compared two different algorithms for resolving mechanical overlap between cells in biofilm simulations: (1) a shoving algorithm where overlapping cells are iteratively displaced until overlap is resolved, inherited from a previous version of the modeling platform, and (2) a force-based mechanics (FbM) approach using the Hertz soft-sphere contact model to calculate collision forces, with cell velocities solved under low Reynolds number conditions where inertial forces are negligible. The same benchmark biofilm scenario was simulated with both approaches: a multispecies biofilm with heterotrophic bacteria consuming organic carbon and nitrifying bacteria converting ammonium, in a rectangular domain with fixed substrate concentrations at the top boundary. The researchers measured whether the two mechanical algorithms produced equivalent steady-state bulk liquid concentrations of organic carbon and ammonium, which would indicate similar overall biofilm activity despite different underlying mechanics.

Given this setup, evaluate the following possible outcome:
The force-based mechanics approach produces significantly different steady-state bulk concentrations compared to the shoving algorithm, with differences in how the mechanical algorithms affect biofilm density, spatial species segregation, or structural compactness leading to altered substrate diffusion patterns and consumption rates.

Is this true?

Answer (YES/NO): NO